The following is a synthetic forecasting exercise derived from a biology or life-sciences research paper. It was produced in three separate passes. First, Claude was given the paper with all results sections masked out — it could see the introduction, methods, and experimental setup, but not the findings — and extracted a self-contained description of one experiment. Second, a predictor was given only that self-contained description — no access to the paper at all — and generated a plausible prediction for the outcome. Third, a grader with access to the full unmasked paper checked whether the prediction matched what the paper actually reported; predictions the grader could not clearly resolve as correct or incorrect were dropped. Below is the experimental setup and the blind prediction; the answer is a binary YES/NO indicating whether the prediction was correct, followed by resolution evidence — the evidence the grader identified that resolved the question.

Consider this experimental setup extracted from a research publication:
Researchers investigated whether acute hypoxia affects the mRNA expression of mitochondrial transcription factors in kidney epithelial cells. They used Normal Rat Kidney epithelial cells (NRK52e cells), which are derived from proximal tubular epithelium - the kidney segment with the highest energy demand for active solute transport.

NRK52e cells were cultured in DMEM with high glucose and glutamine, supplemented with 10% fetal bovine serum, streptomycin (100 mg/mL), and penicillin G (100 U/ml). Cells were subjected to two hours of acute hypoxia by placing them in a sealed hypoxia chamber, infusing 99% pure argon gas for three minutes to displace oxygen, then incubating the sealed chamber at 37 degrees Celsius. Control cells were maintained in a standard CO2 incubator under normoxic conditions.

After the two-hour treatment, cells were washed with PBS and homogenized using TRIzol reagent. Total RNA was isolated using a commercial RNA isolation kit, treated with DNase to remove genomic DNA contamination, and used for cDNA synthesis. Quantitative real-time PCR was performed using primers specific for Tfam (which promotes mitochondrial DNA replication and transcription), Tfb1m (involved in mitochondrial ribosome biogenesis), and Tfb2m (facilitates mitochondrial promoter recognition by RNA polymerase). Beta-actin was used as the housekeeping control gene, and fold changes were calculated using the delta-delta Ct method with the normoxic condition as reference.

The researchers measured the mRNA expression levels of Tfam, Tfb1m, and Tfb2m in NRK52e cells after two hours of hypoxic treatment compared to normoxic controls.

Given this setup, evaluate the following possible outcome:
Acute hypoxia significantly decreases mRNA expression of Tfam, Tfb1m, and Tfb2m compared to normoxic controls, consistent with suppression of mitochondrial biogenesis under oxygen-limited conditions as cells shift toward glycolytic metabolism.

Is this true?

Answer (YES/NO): NO